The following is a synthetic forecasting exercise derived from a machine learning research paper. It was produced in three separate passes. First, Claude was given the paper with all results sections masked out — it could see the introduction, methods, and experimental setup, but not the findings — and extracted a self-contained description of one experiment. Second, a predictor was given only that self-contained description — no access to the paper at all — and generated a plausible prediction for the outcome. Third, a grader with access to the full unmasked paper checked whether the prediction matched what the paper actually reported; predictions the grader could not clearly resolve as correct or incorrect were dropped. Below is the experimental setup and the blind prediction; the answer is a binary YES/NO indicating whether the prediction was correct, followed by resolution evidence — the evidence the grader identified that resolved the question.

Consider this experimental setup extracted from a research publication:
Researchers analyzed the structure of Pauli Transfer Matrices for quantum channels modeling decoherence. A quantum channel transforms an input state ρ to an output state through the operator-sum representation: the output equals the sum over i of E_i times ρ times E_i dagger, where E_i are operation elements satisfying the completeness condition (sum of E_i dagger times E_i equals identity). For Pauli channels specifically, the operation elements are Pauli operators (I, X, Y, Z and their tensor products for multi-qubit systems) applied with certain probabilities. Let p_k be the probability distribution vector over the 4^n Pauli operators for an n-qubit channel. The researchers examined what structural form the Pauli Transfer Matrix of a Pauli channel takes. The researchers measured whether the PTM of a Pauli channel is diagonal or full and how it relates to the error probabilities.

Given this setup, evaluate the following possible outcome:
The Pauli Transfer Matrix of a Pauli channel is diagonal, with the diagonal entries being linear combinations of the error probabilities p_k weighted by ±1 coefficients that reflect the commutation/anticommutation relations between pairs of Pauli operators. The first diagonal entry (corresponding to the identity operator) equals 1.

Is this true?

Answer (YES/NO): YES